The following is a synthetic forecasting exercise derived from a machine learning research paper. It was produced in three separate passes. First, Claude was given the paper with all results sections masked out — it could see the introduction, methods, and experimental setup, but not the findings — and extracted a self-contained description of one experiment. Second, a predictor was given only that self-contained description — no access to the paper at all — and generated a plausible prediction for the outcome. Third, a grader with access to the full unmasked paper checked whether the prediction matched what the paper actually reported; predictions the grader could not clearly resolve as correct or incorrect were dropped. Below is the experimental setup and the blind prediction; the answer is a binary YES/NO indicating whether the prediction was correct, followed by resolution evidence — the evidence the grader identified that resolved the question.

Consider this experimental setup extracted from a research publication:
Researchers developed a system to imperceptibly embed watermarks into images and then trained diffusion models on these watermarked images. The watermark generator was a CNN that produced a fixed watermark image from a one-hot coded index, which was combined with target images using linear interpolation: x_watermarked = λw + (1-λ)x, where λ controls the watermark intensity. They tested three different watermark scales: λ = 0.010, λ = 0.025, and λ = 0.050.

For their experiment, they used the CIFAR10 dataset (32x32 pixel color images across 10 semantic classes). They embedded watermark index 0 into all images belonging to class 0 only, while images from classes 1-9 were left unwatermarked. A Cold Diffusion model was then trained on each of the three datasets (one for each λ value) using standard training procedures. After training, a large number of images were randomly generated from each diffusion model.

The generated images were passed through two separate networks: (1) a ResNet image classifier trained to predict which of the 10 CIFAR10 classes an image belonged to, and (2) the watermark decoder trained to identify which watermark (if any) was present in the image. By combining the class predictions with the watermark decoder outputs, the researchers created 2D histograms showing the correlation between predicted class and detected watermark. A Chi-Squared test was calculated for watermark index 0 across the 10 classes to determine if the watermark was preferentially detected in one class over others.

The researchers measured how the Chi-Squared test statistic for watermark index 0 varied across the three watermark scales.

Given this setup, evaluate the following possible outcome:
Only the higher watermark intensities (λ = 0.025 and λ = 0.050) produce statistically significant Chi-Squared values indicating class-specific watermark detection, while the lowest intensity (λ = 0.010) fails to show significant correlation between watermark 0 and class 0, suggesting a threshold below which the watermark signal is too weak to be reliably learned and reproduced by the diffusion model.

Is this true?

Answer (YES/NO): NO